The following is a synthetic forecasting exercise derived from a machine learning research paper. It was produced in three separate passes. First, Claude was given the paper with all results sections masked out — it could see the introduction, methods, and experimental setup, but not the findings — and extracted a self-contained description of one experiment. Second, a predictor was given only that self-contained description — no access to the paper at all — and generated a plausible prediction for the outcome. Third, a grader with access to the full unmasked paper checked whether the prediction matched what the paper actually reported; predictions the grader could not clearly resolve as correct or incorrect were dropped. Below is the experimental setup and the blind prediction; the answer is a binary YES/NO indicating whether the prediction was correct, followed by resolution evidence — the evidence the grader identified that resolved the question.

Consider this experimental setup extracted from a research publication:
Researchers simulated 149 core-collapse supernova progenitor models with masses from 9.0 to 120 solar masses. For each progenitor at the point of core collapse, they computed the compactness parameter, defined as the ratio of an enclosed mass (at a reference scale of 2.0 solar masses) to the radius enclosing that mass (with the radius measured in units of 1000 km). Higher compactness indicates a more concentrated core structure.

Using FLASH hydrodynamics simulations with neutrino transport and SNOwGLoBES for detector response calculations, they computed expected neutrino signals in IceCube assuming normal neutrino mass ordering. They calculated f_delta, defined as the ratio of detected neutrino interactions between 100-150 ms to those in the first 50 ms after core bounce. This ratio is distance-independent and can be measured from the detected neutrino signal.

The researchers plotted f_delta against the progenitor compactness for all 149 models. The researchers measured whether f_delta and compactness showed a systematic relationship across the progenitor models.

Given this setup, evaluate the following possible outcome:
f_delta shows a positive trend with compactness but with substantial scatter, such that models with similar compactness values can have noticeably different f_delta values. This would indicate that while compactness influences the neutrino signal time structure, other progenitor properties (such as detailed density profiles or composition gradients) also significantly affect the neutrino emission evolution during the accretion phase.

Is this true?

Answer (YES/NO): NO